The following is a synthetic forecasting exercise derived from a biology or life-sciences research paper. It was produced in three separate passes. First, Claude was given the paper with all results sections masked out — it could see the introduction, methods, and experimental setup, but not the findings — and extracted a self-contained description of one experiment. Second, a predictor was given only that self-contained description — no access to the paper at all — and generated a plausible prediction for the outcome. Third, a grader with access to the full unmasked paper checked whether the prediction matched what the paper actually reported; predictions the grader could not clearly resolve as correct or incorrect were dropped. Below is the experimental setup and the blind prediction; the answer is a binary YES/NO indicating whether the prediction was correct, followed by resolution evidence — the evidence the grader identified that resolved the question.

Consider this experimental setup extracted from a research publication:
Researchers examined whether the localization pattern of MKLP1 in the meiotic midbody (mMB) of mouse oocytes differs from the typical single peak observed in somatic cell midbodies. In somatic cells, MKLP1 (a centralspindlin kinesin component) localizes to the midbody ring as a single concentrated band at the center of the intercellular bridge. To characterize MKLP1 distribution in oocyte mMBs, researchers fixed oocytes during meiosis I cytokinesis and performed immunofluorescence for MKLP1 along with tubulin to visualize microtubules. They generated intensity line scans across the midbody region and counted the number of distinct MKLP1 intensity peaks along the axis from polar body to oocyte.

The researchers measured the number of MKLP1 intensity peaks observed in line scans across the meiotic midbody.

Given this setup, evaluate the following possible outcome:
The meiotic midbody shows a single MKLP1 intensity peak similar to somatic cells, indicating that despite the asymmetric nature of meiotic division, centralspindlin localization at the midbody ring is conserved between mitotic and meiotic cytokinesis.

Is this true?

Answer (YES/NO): NO